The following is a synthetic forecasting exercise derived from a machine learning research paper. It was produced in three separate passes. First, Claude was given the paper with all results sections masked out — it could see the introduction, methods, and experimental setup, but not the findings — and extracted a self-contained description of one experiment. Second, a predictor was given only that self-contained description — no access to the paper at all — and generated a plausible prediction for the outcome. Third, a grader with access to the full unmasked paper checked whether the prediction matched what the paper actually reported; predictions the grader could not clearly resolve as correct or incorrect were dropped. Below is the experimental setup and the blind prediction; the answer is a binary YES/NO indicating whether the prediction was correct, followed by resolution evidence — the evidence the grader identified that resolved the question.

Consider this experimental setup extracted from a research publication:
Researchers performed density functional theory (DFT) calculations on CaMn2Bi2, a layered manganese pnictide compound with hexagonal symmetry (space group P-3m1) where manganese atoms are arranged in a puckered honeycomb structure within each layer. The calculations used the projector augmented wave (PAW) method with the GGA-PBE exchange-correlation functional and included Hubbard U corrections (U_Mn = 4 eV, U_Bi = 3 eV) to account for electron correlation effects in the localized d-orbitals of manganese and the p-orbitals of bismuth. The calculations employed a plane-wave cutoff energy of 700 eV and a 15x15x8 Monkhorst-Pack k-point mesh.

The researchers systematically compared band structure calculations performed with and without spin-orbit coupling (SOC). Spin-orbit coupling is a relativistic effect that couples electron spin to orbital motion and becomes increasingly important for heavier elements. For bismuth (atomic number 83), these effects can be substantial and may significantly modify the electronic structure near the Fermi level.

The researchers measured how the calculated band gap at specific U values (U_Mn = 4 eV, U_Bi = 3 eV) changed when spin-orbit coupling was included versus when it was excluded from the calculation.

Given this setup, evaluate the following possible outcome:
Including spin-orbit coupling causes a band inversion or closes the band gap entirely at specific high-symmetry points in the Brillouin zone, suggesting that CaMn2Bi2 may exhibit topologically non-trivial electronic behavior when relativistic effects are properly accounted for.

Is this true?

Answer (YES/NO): NO